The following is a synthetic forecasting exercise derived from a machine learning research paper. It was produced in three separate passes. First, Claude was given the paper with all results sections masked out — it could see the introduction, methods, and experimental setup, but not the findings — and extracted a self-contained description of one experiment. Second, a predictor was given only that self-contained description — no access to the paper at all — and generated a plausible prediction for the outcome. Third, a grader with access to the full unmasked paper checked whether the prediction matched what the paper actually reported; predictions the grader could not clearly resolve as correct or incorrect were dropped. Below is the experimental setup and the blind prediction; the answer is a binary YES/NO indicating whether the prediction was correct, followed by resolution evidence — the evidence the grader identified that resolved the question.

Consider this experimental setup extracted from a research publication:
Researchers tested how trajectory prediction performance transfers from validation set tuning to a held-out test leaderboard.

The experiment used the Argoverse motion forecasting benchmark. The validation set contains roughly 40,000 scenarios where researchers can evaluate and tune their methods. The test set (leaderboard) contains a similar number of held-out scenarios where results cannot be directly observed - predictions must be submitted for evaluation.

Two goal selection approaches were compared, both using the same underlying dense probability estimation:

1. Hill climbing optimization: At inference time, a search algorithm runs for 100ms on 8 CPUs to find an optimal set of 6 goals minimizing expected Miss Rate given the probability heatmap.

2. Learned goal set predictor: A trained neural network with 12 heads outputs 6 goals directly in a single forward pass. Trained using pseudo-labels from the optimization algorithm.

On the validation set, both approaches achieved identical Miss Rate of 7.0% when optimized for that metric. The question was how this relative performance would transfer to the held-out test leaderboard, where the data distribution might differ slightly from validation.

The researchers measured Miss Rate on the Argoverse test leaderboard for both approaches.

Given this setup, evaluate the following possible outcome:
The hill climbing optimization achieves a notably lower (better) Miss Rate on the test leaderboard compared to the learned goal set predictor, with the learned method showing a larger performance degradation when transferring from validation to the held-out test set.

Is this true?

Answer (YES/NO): NO